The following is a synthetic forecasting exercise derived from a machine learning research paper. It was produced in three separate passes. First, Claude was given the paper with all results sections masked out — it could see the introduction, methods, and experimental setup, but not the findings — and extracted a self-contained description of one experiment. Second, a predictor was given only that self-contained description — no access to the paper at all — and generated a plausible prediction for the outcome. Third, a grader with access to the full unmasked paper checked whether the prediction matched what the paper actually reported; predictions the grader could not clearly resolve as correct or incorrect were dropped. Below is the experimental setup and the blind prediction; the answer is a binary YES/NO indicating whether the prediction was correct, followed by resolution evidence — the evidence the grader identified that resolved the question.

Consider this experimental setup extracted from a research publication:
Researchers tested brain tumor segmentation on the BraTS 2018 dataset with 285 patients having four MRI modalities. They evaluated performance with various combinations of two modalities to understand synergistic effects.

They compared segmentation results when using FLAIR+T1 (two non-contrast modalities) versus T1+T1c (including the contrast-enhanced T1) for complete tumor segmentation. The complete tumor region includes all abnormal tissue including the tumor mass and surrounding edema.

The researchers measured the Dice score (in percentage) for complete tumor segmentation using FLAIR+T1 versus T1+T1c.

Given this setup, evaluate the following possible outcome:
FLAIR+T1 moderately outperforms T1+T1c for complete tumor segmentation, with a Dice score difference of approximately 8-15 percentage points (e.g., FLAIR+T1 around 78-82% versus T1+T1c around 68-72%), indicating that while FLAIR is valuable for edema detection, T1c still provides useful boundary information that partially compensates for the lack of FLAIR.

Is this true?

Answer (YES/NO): NO